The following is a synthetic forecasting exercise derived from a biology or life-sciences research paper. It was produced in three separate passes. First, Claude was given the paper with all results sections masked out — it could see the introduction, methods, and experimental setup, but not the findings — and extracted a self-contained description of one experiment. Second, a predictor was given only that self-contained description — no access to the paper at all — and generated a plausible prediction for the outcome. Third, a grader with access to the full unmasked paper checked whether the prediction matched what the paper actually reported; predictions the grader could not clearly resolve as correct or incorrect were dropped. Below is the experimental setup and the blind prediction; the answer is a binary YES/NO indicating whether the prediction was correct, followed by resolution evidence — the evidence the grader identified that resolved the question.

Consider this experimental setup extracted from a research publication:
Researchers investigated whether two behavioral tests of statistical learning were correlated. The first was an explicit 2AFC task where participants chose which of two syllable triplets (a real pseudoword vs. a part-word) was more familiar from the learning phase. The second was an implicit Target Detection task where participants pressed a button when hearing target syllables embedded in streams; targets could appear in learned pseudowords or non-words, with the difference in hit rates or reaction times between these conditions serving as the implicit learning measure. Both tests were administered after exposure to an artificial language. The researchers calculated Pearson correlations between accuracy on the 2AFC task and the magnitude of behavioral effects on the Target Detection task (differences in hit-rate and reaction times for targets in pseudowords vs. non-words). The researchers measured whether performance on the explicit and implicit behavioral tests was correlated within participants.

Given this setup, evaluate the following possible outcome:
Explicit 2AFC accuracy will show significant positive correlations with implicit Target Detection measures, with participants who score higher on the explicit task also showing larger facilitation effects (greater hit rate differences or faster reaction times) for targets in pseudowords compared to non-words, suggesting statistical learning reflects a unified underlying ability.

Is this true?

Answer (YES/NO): NO